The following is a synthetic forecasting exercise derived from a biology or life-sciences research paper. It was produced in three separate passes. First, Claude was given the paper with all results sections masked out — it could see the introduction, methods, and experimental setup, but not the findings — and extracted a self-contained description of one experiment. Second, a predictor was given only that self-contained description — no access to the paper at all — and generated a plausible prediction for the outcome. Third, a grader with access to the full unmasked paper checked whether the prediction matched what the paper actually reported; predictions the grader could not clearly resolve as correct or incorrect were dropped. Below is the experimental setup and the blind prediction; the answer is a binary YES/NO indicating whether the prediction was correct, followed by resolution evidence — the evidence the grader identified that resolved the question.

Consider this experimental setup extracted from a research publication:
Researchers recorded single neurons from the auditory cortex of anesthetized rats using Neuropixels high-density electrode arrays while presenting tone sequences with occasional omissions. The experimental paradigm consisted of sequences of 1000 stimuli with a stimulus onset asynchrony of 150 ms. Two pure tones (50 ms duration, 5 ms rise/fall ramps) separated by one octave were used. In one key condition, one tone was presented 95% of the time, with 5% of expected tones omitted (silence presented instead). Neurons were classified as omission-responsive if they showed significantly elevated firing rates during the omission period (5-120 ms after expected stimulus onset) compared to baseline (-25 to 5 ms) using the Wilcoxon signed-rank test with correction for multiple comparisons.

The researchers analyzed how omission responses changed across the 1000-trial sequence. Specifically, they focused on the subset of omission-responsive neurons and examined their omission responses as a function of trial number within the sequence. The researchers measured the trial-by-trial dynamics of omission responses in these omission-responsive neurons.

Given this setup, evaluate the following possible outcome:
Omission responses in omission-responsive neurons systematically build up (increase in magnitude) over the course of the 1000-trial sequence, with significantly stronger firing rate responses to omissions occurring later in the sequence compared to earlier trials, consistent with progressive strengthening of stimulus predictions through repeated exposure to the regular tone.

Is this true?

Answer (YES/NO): YES